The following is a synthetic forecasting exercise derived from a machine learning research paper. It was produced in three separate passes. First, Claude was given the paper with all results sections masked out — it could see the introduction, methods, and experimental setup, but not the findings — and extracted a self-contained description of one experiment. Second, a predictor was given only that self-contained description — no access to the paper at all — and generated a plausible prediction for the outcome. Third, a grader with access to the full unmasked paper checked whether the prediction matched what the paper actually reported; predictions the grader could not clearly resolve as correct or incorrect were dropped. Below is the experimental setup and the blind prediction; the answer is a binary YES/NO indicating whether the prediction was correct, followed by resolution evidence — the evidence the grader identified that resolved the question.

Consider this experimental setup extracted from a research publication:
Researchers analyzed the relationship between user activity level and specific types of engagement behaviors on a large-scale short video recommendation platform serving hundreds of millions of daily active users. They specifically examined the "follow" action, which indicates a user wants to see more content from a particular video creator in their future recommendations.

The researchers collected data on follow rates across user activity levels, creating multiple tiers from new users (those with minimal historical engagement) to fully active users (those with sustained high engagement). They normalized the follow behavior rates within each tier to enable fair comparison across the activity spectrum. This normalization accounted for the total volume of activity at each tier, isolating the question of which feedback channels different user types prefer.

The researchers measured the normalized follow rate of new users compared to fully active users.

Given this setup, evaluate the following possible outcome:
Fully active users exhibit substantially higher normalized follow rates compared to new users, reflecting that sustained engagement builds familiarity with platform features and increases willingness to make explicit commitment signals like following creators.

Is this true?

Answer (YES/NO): NO